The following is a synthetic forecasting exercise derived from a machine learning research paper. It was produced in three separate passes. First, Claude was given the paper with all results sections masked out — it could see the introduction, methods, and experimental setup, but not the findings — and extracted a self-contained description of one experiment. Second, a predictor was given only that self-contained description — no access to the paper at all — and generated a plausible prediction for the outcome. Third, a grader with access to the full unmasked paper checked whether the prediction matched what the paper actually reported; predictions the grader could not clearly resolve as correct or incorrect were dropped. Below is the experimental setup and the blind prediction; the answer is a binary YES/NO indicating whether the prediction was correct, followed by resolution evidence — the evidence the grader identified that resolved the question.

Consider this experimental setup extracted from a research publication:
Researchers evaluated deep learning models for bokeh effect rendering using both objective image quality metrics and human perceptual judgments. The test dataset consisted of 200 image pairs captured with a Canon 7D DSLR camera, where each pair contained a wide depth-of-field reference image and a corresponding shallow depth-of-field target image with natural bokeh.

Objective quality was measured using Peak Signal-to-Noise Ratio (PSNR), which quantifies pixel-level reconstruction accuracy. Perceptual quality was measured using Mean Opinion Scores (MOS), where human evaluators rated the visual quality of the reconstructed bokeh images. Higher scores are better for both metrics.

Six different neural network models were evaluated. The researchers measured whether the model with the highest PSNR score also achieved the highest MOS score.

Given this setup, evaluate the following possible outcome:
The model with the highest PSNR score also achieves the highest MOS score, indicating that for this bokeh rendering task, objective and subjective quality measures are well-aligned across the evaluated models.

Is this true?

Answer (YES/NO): YES